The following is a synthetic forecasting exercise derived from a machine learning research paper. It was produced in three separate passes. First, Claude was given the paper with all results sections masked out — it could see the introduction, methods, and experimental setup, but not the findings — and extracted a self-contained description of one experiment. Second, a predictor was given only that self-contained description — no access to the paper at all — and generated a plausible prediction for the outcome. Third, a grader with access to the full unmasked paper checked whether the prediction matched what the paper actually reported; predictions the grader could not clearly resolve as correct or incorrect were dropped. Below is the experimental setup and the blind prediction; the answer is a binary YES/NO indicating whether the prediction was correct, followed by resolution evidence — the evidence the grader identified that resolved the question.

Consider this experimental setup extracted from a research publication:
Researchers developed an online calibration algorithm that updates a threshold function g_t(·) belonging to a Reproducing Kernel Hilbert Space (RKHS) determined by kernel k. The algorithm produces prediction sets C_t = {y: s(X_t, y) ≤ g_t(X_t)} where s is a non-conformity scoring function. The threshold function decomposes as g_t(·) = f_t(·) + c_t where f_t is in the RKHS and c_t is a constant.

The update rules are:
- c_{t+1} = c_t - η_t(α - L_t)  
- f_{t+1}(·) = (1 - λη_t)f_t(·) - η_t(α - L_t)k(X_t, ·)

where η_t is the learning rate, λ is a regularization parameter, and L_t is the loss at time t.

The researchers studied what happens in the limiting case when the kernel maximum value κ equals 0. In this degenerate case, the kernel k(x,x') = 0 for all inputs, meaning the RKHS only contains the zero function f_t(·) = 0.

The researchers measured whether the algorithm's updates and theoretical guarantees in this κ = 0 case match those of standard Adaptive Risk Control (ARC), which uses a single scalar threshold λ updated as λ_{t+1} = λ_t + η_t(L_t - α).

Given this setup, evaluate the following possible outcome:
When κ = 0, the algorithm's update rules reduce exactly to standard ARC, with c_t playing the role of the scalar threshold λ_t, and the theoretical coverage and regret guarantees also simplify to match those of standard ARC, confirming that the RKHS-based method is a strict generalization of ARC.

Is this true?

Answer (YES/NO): YES